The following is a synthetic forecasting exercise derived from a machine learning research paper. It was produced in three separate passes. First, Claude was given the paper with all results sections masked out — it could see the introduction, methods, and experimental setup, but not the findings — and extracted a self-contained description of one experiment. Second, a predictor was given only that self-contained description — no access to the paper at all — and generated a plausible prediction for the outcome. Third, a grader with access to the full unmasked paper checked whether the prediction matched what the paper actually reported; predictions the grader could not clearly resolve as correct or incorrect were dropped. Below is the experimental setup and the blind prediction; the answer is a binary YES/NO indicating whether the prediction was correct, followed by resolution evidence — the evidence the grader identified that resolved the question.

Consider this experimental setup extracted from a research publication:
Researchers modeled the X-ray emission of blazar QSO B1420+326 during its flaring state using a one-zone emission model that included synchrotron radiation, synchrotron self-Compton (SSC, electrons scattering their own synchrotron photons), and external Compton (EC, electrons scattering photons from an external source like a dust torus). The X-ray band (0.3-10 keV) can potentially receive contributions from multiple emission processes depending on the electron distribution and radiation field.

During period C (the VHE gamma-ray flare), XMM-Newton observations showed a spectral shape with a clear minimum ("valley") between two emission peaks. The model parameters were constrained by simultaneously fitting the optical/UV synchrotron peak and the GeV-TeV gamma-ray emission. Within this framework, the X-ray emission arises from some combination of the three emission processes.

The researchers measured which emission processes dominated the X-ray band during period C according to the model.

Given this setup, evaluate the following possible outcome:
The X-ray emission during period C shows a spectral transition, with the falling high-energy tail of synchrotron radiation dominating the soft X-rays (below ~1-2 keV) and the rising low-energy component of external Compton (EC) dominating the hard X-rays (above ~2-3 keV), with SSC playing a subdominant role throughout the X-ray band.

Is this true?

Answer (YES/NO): NO